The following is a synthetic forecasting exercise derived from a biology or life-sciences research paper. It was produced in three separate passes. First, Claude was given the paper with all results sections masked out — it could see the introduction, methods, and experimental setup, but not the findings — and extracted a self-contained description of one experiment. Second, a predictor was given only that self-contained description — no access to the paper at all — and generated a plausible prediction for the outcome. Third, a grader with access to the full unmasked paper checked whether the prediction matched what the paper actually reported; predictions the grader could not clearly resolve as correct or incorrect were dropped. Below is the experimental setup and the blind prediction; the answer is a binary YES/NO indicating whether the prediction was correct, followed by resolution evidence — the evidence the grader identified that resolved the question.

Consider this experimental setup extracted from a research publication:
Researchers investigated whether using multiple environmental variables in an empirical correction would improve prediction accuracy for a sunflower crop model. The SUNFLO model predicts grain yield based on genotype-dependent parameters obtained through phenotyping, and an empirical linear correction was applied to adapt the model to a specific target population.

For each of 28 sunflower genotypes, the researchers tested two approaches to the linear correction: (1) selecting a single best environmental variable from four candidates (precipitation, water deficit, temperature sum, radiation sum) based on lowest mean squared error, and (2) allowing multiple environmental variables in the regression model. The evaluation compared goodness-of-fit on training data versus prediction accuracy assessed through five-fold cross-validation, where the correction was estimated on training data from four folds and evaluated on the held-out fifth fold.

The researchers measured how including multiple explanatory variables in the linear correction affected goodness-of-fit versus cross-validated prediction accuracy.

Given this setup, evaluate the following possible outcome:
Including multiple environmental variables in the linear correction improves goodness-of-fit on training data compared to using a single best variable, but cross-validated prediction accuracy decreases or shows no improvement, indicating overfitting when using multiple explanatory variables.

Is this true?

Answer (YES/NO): YES